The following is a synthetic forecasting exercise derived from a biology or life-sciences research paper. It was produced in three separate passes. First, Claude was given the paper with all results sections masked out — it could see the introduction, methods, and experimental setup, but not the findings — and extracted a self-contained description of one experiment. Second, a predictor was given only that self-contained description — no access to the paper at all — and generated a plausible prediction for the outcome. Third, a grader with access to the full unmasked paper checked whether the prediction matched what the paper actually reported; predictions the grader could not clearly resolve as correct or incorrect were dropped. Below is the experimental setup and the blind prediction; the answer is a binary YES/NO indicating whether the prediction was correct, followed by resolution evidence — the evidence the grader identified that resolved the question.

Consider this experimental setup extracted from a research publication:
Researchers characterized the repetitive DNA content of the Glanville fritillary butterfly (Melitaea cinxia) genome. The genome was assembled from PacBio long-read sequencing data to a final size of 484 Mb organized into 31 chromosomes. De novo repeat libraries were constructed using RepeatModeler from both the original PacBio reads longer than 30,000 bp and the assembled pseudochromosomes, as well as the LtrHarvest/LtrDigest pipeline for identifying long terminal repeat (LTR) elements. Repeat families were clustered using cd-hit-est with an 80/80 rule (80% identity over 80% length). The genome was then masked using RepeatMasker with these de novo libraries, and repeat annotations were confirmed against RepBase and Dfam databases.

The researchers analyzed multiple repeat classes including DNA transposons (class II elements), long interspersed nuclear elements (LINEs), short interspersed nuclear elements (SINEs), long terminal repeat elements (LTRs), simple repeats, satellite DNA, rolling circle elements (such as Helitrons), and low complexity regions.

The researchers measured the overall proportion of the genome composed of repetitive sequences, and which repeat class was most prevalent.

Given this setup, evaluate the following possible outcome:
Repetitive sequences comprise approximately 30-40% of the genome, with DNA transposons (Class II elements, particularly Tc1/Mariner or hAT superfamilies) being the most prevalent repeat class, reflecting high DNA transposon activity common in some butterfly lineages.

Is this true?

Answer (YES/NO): NO